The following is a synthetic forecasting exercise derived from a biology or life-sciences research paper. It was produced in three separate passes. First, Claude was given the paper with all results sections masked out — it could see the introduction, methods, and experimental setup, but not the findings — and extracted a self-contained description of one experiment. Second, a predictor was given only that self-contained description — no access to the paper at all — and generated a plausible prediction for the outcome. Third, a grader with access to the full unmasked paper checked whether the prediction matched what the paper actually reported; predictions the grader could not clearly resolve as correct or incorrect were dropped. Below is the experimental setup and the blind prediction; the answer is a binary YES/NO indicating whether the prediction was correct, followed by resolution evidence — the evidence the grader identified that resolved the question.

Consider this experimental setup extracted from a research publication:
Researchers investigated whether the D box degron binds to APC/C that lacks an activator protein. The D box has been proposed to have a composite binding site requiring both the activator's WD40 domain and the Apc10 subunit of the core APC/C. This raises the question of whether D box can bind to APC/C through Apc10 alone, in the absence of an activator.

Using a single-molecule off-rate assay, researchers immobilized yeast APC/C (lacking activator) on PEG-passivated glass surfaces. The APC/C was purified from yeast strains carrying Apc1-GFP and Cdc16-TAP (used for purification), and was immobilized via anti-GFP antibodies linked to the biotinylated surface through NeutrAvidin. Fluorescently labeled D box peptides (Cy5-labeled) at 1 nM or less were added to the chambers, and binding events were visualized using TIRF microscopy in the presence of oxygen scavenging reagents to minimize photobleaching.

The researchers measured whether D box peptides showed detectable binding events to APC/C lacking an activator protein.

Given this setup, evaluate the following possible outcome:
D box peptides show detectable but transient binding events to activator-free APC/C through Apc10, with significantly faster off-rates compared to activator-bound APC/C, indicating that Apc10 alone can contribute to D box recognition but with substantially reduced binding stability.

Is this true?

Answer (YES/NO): NO